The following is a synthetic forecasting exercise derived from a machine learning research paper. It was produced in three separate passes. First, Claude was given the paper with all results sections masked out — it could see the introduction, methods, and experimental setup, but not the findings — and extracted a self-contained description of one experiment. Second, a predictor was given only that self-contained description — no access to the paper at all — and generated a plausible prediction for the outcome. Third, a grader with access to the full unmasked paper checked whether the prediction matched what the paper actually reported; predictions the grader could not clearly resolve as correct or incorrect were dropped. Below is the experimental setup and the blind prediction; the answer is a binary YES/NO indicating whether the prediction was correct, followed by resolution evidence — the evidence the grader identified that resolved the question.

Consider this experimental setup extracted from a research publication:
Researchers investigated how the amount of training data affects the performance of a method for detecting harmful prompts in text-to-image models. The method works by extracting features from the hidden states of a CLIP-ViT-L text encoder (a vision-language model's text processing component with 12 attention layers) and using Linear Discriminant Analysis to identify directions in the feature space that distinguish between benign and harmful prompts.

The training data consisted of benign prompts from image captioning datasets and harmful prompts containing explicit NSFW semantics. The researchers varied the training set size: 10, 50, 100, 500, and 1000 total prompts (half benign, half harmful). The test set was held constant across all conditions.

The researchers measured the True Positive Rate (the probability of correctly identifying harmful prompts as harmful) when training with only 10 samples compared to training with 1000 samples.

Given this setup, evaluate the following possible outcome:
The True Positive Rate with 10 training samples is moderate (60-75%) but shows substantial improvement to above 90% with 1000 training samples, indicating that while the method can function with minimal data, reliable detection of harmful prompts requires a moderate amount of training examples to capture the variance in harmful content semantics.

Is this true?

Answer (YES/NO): NO